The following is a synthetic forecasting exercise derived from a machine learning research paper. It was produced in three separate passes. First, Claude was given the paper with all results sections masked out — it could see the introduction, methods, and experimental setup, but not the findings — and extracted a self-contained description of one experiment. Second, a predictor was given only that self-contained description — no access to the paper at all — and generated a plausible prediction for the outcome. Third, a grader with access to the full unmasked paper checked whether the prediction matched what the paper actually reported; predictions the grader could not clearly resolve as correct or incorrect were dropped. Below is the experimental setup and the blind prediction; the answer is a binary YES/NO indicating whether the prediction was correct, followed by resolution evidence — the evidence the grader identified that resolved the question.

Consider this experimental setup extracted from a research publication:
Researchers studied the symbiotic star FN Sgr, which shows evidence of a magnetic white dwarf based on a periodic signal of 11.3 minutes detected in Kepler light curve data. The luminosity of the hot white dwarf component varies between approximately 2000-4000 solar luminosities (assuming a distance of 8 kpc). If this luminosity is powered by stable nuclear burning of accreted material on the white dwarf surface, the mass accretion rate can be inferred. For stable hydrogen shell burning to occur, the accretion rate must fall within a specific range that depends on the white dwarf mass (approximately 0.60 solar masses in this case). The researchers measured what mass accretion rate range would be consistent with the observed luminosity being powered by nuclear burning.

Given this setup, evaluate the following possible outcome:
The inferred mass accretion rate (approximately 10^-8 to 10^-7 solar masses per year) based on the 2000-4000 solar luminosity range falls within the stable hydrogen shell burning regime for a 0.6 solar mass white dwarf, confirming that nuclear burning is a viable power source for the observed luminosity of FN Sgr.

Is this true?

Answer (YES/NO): YES